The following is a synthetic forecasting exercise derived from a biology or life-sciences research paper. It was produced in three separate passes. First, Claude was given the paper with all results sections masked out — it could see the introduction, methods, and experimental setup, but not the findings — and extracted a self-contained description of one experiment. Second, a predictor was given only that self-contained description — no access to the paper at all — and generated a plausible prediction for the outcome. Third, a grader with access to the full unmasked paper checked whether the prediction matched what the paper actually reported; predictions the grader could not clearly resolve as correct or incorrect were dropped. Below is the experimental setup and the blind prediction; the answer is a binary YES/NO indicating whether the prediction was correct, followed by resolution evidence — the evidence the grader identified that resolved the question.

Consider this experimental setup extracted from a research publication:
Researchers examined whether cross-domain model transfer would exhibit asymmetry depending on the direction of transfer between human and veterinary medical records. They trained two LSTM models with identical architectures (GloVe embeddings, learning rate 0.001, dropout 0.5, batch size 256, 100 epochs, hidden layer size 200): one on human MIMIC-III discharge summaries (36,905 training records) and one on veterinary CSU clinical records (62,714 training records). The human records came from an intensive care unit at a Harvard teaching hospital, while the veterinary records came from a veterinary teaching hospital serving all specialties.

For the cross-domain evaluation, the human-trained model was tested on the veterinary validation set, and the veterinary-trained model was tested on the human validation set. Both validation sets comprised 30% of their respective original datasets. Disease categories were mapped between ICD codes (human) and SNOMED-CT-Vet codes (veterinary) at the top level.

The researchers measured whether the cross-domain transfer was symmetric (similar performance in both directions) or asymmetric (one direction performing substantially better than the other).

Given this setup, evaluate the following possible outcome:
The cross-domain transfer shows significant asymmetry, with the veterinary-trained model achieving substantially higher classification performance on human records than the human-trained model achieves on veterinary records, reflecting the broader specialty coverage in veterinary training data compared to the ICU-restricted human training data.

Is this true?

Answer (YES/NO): NO